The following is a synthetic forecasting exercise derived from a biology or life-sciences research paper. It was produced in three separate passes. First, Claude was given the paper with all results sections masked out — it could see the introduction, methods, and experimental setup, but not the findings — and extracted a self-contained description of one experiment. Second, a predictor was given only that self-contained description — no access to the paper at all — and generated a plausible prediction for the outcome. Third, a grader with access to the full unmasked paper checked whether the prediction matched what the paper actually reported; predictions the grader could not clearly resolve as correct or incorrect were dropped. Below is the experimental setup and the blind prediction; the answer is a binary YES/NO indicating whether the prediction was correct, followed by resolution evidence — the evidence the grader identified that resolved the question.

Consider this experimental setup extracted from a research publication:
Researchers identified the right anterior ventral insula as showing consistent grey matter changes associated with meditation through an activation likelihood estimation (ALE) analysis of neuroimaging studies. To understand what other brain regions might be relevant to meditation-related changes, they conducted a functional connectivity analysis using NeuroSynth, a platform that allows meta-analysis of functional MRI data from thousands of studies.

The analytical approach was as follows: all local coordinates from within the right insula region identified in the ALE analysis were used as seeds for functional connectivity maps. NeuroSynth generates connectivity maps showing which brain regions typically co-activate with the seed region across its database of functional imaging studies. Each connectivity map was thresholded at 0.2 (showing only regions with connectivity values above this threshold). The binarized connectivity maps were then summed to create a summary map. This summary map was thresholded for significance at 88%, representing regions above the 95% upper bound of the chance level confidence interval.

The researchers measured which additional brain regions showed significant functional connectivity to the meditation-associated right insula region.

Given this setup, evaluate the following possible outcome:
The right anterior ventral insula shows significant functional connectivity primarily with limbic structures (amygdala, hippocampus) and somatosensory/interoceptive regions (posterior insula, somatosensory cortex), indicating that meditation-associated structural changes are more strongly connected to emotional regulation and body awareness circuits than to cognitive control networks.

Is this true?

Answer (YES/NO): NO